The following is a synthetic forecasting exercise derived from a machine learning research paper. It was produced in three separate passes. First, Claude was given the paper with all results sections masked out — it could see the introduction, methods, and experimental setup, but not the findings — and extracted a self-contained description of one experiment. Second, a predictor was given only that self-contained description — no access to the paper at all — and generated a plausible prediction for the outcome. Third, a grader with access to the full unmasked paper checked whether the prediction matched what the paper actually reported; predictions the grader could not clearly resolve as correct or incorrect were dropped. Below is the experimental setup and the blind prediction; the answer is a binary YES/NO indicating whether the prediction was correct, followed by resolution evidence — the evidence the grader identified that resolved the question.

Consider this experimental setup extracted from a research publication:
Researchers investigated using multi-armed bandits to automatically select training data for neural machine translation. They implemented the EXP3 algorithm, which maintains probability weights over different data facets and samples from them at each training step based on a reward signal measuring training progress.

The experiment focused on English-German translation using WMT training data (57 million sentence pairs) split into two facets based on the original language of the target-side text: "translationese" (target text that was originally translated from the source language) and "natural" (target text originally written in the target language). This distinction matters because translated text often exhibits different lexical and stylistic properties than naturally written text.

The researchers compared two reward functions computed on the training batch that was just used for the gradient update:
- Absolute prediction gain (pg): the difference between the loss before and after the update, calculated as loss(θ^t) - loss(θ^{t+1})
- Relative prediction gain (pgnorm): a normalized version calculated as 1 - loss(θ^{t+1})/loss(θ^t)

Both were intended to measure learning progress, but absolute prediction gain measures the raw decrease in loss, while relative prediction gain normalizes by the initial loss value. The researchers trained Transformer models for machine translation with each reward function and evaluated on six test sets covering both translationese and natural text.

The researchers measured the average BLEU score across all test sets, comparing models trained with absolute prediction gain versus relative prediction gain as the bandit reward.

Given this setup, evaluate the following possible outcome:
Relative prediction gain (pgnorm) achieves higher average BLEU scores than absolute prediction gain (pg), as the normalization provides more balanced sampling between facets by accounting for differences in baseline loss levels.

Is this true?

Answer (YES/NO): NO